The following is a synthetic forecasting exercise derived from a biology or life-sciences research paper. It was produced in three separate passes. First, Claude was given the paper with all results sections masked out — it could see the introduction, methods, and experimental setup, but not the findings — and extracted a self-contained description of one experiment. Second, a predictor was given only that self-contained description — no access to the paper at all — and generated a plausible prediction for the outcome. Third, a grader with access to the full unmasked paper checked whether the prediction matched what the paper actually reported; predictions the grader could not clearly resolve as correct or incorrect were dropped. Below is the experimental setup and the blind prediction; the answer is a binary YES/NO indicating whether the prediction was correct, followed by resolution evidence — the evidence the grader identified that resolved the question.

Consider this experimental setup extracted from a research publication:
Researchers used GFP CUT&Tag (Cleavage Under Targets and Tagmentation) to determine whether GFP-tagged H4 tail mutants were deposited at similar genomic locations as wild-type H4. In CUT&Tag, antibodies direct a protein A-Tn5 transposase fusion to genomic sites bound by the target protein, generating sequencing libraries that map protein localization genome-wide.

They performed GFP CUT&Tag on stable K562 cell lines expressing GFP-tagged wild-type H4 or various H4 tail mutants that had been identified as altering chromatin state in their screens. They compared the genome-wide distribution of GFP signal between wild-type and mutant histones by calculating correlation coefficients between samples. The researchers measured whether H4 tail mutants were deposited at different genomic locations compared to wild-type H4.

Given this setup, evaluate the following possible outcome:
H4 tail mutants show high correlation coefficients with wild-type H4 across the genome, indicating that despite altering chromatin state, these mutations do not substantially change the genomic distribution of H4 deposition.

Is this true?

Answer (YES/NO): YES